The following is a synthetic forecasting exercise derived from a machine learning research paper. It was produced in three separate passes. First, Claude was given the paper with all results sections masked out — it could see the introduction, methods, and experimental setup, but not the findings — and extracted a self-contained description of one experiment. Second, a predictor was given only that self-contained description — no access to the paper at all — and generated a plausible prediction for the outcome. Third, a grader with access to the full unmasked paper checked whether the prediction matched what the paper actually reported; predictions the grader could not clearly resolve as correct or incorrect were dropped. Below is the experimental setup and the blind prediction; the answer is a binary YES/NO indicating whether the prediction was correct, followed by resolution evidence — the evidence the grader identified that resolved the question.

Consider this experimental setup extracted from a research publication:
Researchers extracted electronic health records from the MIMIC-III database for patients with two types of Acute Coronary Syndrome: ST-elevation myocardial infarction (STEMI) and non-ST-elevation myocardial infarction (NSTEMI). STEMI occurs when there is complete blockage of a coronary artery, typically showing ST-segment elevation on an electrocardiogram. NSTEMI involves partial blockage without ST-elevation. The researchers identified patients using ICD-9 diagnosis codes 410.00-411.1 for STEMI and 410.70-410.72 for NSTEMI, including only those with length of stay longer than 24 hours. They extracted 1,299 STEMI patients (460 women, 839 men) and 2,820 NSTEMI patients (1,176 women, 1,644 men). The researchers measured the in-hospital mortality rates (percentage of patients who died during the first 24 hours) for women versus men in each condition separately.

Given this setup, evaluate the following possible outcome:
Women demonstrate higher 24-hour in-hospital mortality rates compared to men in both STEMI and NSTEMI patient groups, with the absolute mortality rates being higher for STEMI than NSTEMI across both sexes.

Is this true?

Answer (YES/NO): NO